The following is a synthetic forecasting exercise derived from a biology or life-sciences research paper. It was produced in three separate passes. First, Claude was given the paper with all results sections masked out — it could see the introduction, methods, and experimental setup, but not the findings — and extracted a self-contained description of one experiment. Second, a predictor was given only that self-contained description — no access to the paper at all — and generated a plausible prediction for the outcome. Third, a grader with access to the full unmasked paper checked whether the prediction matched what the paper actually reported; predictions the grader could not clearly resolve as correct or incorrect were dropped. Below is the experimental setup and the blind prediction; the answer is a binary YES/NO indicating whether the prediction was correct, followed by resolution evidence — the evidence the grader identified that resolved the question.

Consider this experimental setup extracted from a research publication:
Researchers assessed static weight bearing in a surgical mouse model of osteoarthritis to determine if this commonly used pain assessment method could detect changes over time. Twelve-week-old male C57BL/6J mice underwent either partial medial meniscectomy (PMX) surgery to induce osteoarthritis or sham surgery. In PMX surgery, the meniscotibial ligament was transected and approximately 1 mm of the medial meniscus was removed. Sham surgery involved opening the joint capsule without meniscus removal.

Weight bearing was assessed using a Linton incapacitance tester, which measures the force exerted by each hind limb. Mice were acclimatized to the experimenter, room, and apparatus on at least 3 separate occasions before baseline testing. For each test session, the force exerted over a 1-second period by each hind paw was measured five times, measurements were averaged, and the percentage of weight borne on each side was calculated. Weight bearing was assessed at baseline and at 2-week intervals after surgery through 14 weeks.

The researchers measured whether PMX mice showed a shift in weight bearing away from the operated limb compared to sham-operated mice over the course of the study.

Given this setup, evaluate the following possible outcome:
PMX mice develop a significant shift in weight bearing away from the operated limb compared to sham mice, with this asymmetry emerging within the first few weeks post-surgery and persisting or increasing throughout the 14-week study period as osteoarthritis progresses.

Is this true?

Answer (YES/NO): NO